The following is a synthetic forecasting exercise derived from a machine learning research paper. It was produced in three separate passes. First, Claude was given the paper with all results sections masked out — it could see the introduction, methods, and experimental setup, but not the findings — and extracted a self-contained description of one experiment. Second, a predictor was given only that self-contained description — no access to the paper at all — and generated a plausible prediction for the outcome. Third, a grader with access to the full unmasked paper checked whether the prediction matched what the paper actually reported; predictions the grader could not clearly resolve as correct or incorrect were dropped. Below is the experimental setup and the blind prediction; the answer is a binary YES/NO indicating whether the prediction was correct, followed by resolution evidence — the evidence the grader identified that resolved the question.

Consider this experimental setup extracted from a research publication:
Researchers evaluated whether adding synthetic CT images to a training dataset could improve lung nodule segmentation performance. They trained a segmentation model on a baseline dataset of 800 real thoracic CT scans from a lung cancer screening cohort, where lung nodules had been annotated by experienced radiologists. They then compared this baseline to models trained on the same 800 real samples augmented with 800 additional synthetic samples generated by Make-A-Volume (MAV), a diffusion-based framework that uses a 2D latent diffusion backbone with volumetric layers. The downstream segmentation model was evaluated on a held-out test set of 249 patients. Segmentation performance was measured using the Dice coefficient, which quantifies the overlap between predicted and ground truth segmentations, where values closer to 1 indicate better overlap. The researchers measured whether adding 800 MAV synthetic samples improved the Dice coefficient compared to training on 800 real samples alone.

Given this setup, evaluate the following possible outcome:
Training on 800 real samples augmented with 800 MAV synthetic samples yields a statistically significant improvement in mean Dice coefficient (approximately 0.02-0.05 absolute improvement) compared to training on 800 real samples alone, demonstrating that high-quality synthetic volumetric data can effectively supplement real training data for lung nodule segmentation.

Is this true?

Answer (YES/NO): NO